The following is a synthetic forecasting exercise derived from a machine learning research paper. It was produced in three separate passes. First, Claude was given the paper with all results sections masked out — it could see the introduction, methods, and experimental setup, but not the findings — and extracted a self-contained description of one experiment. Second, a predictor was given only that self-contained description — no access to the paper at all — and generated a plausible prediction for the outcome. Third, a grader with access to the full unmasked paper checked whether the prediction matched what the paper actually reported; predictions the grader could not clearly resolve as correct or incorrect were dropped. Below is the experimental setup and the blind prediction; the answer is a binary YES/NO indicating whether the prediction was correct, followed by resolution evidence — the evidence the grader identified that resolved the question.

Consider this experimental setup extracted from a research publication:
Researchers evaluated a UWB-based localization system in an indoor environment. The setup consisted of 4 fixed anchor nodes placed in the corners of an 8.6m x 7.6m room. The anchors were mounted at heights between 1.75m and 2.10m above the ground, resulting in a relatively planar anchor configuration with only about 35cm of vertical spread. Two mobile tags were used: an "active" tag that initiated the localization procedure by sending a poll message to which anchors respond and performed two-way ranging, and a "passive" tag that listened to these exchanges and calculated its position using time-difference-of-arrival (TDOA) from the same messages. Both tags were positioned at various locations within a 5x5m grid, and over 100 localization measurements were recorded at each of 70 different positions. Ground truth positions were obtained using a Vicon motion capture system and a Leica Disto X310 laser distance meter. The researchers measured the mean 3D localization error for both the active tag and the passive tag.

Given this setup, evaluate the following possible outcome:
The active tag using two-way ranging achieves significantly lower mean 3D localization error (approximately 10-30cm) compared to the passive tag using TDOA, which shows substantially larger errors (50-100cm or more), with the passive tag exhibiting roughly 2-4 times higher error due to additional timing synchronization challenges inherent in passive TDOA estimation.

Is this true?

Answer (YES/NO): NO